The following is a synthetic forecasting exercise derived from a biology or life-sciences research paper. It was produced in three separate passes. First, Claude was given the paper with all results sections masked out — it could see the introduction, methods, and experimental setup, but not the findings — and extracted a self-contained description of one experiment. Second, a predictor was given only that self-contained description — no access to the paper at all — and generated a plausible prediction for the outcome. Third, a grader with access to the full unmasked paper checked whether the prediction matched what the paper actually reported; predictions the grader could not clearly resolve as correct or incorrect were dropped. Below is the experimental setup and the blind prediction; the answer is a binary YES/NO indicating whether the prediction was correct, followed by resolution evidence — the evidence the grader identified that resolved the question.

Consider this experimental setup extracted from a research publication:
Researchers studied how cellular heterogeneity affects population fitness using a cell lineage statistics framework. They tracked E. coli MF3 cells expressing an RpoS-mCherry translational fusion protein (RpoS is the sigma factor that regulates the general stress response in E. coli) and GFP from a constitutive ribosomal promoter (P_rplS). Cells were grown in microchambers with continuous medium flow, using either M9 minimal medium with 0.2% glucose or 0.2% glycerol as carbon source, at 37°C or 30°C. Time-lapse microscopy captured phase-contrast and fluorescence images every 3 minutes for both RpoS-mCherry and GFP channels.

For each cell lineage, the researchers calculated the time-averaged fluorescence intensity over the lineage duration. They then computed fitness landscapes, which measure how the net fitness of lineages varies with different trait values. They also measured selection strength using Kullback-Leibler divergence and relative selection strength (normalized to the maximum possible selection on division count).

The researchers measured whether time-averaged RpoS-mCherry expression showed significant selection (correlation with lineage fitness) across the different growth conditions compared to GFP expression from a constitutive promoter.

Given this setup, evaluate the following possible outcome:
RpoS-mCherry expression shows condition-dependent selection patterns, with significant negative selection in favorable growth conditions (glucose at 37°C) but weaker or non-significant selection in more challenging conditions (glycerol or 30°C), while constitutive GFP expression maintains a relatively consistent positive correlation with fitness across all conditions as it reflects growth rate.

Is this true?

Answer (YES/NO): NO